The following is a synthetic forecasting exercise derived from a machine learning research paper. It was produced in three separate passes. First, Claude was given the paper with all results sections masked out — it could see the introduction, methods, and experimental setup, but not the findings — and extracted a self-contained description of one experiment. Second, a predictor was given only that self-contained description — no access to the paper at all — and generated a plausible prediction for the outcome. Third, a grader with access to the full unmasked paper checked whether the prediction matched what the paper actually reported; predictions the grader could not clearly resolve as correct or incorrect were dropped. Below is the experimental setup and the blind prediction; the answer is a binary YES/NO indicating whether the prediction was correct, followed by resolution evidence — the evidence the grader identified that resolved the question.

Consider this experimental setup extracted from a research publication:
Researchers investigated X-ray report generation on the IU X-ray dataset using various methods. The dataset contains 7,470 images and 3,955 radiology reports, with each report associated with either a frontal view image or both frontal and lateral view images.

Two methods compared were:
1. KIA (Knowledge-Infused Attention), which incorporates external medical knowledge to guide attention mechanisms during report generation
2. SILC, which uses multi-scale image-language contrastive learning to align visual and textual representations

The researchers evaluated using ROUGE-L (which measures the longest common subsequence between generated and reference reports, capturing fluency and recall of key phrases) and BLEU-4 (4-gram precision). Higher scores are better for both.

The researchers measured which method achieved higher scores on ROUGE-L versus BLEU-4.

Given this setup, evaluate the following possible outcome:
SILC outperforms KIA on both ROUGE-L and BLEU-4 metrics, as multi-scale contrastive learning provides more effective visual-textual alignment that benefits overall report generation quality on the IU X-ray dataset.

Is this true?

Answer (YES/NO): NO